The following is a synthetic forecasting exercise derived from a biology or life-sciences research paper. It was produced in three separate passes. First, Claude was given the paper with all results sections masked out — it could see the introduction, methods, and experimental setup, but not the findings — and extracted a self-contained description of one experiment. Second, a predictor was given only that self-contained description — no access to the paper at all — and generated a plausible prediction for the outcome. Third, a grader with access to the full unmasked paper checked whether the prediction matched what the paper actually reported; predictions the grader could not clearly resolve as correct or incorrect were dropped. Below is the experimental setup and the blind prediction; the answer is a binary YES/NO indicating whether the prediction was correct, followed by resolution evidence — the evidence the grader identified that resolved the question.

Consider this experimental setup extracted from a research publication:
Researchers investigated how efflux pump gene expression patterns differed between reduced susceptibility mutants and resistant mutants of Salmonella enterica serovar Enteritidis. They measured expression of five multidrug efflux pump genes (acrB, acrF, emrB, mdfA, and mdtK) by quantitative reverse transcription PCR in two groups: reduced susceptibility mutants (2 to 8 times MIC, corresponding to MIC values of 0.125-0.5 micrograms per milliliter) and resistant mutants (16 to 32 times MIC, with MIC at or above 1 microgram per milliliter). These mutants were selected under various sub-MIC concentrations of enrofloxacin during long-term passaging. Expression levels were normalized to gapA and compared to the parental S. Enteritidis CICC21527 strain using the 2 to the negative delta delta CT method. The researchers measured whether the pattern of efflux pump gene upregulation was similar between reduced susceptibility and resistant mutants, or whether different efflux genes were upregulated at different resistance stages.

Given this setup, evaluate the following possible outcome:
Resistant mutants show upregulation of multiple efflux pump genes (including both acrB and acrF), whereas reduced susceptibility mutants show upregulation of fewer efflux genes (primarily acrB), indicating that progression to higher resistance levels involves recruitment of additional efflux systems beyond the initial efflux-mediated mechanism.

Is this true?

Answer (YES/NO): NO